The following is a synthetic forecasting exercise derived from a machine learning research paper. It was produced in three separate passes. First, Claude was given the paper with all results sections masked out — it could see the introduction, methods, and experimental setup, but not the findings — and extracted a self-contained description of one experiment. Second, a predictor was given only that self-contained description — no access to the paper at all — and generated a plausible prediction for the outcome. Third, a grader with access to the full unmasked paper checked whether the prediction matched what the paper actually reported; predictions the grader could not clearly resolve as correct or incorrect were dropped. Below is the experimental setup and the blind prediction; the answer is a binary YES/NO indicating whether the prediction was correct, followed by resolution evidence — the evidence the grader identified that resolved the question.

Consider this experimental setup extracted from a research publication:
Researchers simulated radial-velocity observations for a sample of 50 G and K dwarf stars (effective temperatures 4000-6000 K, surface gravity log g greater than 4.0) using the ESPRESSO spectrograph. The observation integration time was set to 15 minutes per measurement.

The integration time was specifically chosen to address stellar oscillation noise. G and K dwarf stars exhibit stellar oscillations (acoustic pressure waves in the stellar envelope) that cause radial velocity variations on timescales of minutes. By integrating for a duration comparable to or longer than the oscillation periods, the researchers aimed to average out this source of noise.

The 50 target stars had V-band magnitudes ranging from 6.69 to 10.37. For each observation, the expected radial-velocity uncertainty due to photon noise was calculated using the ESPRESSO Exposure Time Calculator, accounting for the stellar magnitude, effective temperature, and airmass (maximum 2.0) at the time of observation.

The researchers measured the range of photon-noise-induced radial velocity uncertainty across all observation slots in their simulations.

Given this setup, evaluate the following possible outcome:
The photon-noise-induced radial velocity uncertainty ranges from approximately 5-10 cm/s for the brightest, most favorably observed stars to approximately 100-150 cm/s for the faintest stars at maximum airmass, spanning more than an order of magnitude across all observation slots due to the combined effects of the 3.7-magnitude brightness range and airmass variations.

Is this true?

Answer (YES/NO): NO